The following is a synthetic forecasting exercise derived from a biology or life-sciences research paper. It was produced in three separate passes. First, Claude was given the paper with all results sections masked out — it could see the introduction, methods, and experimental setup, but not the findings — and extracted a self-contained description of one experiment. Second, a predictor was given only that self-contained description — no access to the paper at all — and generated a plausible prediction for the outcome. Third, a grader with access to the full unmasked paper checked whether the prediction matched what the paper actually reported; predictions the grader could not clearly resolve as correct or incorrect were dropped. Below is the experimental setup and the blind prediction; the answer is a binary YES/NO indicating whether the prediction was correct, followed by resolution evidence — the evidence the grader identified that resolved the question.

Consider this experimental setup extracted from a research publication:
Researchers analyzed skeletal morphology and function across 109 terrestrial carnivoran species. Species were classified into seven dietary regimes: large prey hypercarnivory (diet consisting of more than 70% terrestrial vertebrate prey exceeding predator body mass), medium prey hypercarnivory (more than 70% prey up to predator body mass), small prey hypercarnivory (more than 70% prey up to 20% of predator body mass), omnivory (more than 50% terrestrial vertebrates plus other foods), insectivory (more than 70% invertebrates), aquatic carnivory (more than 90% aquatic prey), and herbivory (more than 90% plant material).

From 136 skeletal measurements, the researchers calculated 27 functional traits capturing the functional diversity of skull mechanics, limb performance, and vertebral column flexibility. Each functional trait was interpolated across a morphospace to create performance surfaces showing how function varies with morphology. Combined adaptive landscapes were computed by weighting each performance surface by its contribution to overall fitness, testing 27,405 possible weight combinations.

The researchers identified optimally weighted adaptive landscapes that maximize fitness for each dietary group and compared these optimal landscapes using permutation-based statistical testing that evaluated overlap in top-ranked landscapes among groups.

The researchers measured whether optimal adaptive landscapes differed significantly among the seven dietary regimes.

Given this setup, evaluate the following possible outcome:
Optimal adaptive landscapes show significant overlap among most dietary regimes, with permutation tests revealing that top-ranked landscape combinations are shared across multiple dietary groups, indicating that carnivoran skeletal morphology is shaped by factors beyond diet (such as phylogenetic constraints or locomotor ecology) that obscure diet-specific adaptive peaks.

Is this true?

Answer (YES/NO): NO